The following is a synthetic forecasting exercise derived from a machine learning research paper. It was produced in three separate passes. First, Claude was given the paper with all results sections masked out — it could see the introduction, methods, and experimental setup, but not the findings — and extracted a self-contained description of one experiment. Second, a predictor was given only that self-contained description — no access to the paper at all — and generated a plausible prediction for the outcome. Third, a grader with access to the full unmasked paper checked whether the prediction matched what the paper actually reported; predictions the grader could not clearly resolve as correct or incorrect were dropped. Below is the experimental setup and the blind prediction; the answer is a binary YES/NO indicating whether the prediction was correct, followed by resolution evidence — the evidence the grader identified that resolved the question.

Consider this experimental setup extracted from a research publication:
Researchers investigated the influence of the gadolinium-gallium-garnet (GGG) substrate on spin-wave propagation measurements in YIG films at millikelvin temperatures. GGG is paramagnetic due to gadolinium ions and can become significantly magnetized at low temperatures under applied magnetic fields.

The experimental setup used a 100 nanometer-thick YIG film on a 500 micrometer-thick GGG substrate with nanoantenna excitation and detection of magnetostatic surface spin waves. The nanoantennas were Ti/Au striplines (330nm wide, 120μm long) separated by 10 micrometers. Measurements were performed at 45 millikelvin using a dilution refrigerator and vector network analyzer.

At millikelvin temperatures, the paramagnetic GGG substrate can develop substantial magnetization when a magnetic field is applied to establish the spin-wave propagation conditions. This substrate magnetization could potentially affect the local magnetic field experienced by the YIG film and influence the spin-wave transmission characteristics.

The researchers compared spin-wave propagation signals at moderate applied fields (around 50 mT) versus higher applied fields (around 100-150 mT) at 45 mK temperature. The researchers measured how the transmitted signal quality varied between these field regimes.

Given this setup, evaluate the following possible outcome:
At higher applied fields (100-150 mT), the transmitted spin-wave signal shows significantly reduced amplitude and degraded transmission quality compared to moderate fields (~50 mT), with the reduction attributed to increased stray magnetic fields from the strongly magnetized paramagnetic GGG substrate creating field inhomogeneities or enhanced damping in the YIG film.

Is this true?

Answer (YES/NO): YES